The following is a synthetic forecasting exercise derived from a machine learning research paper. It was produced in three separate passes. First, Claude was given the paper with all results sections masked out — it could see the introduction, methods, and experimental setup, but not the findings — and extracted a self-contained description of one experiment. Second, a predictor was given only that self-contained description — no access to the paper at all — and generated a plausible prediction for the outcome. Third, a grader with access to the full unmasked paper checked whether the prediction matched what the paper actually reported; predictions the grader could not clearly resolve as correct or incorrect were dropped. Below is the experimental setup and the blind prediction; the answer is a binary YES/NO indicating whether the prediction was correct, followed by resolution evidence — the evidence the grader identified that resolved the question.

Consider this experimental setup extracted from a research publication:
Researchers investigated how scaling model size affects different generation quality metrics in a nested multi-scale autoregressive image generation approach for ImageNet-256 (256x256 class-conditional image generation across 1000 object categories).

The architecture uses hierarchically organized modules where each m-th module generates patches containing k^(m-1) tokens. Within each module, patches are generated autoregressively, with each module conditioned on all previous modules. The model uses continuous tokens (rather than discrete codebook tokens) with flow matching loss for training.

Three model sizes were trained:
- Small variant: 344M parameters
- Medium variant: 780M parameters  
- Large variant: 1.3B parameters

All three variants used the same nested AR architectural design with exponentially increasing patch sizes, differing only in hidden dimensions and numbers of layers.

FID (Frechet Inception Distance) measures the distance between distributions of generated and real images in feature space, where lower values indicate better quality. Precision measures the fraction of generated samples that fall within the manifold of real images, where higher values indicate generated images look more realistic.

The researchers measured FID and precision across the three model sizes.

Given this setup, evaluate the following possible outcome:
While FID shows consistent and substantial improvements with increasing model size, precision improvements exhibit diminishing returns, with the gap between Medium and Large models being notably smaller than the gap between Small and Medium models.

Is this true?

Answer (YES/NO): NO